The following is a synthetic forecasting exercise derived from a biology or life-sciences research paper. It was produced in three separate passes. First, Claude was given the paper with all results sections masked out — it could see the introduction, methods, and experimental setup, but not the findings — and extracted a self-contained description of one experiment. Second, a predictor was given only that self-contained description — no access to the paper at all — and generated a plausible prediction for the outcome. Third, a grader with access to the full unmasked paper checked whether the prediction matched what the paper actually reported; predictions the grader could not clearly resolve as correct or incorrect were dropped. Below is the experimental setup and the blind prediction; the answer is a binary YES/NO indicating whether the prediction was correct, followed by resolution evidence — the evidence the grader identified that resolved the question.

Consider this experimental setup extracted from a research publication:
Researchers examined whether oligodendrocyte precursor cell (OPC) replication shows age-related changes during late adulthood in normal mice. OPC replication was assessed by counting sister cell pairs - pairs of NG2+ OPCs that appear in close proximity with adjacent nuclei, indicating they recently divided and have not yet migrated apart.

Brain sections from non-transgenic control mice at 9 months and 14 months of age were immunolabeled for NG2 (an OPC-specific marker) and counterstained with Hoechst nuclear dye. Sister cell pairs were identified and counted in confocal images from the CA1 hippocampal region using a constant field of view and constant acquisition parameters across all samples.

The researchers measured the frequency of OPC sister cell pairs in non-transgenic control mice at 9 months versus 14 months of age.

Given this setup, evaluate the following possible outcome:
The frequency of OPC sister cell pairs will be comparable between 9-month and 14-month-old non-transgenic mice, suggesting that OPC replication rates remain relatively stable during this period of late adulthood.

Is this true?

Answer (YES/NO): YES